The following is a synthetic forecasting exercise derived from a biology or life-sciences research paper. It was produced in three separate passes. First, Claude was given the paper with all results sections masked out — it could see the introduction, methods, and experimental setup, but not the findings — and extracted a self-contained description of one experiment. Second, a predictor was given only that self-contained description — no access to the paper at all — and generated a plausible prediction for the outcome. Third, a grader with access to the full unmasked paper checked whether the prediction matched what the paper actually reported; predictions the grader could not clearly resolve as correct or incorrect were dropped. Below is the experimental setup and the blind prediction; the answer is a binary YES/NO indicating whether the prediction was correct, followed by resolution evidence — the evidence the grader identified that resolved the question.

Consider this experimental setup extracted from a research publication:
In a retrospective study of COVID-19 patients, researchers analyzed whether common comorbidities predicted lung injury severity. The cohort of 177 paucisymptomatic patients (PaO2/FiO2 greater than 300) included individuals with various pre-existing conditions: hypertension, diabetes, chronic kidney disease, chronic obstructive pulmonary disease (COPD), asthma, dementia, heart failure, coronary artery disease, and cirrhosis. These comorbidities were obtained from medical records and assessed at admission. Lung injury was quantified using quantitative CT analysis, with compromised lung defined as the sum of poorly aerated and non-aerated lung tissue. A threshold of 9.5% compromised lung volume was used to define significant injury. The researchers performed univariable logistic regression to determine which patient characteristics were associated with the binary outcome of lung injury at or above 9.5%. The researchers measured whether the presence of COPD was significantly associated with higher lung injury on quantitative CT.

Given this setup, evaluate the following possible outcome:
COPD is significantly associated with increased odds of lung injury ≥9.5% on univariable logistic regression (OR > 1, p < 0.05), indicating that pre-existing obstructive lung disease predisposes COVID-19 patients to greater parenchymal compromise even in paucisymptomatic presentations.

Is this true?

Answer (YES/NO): NO